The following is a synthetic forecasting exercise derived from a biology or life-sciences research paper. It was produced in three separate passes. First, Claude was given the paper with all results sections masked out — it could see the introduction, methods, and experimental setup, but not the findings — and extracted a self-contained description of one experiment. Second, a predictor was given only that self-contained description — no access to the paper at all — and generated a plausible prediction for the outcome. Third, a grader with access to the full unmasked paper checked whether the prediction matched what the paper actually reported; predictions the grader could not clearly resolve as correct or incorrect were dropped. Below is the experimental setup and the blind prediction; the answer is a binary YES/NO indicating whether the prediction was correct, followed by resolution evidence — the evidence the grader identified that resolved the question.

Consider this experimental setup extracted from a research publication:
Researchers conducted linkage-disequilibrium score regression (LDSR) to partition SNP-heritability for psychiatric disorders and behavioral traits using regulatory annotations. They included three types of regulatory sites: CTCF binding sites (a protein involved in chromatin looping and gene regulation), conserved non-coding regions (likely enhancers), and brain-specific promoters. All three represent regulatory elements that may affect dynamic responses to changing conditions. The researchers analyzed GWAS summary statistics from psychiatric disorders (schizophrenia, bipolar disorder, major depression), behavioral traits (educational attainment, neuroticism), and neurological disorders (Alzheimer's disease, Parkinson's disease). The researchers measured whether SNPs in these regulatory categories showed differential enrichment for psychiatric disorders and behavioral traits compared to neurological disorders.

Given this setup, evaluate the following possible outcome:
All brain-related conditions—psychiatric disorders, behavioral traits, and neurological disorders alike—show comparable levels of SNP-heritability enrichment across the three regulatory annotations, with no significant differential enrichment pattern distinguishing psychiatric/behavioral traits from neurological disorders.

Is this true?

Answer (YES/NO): NO